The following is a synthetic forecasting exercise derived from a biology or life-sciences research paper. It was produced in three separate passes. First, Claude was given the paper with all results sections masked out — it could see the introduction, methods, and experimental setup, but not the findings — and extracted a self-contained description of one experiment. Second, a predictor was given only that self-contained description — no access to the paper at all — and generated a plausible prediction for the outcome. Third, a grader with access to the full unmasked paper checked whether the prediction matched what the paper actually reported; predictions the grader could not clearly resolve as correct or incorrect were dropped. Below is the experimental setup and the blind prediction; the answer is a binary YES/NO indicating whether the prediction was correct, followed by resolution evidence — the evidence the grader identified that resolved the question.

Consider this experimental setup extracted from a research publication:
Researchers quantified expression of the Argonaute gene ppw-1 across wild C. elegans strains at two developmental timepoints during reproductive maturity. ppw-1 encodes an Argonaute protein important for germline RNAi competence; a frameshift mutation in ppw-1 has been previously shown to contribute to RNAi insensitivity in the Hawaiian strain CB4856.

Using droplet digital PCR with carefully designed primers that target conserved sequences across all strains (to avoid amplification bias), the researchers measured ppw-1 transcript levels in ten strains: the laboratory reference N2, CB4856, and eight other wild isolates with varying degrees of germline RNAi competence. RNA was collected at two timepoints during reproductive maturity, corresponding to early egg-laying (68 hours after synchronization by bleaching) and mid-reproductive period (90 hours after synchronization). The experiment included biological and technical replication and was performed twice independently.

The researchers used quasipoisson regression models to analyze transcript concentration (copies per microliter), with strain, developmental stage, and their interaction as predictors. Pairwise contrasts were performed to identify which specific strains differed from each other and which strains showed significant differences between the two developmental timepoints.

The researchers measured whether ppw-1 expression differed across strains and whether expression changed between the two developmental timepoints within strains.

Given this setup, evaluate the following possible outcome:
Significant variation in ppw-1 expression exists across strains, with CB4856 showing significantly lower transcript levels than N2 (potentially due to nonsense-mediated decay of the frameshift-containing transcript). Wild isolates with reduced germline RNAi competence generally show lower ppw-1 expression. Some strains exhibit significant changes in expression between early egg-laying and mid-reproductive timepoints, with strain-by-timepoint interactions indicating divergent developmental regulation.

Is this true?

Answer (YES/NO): NO